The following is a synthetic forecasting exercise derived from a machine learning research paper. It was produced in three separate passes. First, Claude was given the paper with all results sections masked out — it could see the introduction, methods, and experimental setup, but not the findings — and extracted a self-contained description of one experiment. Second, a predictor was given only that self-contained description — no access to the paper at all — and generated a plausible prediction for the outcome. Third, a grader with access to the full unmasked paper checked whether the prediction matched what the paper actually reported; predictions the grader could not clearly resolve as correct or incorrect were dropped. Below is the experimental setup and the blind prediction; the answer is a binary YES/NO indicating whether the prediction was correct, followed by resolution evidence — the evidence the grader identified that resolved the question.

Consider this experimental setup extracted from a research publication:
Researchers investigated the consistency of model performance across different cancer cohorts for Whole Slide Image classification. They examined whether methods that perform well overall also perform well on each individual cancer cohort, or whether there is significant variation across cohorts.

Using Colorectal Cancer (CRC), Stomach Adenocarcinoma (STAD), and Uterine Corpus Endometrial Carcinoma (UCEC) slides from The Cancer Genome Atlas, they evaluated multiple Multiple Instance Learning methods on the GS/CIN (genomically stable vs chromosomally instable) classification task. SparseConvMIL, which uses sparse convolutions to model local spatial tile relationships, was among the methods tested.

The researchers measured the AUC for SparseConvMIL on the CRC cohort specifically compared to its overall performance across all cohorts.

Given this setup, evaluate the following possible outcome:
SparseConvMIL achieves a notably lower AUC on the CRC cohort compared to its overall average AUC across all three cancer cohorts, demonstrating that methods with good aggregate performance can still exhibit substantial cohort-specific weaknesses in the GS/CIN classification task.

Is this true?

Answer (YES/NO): YES